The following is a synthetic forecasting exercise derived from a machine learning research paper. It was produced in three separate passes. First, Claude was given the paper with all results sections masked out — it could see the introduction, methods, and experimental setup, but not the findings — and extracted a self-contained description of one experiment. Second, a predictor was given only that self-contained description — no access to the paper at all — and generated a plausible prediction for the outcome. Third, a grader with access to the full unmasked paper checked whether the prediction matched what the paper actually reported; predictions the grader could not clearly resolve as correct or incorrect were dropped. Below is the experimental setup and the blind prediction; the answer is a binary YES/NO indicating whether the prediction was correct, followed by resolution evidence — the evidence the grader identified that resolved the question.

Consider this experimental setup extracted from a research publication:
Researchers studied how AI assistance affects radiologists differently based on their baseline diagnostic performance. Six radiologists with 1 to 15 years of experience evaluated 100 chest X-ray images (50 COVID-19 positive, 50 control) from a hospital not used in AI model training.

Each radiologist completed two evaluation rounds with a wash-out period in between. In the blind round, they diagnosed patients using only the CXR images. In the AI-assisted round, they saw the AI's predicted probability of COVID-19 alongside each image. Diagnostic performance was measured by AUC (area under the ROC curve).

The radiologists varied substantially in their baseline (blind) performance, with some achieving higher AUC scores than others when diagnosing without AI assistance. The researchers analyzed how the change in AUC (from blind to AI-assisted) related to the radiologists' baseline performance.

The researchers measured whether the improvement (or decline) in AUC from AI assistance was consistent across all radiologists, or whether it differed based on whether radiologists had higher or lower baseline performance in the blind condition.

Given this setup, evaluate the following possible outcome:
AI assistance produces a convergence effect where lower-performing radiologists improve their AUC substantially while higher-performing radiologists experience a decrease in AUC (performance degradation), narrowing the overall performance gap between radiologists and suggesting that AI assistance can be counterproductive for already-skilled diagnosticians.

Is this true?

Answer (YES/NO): YES